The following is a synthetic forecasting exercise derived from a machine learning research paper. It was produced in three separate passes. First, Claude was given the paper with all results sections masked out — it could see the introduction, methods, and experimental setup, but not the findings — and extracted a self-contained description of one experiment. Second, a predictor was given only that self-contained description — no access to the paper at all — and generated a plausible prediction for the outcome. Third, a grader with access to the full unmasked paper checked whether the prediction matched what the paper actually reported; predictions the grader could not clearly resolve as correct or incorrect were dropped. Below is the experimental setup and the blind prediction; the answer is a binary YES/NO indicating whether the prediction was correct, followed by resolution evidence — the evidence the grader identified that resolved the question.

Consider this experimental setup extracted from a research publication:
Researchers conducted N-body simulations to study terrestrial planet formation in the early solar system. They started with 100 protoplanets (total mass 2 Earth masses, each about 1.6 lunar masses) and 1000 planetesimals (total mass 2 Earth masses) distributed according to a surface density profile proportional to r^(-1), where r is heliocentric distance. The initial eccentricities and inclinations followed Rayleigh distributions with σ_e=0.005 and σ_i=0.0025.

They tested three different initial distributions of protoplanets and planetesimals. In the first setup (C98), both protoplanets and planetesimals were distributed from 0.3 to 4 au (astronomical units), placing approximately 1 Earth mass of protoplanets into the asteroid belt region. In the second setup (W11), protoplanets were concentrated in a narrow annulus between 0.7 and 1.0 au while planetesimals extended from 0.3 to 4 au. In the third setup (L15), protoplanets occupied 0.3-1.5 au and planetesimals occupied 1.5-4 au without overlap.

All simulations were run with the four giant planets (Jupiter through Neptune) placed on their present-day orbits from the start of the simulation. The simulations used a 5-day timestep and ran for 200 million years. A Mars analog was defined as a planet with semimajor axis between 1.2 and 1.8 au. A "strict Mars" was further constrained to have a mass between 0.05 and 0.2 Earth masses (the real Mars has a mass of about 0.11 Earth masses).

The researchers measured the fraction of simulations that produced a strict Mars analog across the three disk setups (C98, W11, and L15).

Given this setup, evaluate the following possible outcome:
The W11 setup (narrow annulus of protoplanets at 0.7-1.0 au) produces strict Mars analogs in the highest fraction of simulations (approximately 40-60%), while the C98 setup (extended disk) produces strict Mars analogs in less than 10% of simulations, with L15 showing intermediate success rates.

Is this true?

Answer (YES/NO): NO